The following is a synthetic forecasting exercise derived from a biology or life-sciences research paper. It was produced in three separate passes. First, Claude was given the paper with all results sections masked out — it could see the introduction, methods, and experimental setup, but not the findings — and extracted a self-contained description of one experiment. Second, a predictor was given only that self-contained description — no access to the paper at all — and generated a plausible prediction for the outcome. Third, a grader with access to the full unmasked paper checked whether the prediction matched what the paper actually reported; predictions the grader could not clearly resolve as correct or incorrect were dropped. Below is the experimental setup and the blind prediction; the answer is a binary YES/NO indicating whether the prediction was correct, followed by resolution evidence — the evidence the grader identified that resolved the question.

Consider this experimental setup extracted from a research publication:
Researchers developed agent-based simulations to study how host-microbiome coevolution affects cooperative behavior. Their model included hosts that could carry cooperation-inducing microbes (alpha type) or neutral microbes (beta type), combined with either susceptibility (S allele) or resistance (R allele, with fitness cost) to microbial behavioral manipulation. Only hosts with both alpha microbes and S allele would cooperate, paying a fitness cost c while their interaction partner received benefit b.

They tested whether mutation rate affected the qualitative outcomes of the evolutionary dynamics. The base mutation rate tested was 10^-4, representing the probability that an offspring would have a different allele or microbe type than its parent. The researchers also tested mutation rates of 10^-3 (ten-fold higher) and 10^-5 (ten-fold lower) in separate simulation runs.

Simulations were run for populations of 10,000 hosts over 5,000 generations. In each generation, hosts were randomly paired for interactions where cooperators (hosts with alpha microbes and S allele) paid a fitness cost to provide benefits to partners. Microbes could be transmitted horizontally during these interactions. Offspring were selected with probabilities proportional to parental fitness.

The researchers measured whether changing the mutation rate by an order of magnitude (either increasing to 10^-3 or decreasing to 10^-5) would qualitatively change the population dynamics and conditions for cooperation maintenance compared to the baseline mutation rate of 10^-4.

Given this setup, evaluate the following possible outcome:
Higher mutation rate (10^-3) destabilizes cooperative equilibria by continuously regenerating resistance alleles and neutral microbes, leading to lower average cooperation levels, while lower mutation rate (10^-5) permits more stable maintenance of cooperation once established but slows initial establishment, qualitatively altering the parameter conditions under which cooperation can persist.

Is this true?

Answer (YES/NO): NO